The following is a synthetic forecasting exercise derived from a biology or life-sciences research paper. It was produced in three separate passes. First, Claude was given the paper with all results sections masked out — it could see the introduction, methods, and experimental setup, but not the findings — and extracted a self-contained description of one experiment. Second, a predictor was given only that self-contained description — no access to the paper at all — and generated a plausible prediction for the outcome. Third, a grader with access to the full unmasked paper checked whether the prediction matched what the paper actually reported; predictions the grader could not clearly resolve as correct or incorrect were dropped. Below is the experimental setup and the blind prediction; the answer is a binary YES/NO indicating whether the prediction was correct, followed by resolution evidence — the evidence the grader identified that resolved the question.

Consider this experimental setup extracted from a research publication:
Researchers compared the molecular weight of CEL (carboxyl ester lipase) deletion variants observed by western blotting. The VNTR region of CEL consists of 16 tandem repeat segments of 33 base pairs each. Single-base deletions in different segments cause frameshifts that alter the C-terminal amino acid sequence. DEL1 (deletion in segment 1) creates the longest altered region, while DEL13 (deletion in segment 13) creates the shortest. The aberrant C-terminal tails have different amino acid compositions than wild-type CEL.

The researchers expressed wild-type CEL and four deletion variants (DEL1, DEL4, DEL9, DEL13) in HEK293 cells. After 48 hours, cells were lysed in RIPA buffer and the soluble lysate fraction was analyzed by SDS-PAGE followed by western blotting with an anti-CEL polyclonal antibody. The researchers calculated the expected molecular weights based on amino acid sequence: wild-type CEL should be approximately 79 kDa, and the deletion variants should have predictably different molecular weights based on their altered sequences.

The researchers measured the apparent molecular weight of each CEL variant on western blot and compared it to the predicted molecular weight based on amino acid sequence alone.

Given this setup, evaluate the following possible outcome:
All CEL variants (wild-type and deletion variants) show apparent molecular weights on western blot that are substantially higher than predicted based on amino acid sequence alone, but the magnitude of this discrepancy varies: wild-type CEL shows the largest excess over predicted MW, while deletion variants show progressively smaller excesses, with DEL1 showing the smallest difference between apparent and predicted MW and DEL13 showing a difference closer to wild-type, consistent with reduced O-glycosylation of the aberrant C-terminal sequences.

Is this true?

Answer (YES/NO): YES